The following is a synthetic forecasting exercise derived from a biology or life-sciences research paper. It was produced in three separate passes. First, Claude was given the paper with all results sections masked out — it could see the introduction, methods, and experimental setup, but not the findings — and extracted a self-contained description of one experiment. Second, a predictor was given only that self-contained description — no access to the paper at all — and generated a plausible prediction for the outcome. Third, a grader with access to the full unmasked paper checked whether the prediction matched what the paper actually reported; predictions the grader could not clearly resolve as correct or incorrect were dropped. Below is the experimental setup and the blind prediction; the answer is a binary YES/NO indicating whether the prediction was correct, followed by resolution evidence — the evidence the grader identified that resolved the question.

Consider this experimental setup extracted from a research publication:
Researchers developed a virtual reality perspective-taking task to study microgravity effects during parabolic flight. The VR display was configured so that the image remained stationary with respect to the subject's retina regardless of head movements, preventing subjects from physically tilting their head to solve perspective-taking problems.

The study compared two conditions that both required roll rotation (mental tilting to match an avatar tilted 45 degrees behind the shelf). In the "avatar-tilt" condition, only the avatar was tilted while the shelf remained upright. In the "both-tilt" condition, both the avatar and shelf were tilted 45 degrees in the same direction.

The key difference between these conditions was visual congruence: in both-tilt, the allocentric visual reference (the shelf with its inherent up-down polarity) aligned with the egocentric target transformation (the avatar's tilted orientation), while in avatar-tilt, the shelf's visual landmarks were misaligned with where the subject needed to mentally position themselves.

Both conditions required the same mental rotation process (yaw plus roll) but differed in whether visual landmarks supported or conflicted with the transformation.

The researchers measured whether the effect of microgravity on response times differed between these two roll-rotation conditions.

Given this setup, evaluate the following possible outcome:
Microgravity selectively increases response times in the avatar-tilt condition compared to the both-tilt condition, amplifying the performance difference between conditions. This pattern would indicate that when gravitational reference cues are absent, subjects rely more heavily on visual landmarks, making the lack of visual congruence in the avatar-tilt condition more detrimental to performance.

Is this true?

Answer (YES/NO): NO